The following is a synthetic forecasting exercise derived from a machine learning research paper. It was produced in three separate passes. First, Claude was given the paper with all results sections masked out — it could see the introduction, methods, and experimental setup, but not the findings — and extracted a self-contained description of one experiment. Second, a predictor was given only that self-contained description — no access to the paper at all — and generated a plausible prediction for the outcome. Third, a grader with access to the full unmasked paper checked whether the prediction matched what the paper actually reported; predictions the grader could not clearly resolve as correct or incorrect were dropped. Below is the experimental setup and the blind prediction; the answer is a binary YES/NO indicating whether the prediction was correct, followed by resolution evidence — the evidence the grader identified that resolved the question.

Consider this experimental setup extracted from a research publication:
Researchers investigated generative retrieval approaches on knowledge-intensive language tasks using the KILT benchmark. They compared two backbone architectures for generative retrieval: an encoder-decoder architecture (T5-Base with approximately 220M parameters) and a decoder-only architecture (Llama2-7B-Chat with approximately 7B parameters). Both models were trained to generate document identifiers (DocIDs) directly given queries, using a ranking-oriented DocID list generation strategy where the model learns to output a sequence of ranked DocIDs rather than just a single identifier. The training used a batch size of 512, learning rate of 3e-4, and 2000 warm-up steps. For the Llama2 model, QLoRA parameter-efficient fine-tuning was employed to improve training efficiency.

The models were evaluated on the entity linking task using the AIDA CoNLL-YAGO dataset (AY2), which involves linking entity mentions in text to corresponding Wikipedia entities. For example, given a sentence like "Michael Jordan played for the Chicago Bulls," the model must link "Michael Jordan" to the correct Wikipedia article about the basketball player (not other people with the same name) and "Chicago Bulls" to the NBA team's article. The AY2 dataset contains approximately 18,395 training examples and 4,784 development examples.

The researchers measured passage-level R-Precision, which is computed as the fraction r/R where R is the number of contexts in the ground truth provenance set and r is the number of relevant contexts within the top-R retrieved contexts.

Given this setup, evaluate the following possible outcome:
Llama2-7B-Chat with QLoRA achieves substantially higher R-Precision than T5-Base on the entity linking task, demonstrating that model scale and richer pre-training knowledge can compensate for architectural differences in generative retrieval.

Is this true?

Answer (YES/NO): NO